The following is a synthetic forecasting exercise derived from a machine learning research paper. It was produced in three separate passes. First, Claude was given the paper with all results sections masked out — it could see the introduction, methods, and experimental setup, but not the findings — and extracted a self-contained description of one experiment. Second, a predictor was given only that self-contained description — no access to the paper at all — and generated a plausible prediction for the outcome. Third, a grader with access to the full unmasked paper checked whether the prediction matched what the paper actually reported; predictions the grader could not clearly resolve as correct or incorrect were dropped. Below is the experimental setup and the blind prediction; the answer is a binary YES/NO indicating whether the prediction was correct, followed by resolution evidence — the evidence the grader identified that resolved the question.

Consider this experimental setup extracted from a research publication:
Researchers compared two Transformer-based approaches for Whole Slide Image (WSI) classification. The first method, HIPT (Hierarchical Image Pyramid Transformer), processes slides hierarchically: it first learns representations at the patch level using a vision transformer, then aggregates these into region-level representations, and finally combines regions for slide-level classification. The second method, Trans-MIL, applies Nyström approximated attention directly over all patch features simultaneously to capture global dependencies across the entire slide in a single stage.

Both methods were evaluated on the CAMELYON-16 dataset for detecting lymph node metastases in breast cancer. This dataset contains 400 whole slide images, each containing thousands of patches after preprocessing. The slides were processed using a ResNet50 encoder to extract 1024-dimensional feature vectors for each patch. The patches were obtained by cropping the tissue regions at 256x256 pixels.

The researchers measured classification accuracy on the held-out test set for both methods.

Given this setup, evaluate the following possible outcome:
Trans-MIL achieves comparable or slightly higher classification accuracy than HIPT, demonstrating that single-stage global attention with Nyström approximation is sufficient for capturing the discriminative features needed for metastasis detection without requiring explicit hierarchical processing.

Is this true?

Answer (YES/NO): NO